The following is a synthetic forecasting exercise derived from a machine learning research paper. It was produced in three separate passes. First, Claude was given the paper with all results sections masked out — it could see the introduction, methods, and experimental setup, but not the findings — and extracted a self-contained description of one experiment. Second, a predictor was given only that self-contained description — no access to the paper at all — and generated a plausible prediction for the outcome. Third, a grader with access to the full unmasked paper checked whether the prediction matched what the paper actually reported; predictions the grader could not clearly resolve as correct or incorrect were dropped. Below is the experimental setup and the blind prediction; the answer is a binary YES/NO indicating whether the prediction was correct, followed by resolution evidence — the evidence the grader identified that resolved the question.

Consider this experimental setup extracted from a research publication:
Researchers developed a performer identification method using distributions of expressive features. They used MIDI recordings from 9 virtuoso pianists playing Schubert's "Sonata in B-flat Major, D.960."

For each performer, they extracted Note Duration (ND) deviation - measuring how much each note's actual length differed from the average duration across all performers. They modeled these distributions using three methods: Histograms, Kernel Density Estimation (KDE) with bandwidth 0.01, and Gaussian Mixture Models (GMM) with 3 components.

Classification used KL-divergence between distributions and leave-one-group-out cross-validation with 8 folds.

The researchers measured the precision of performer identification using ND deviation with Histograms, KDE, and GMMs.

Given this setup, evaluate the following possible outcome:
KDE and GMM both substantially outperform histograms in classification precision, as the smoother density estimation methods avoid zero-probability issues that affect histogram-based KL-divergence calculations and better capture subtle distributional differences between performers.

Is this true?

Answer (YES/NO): NO